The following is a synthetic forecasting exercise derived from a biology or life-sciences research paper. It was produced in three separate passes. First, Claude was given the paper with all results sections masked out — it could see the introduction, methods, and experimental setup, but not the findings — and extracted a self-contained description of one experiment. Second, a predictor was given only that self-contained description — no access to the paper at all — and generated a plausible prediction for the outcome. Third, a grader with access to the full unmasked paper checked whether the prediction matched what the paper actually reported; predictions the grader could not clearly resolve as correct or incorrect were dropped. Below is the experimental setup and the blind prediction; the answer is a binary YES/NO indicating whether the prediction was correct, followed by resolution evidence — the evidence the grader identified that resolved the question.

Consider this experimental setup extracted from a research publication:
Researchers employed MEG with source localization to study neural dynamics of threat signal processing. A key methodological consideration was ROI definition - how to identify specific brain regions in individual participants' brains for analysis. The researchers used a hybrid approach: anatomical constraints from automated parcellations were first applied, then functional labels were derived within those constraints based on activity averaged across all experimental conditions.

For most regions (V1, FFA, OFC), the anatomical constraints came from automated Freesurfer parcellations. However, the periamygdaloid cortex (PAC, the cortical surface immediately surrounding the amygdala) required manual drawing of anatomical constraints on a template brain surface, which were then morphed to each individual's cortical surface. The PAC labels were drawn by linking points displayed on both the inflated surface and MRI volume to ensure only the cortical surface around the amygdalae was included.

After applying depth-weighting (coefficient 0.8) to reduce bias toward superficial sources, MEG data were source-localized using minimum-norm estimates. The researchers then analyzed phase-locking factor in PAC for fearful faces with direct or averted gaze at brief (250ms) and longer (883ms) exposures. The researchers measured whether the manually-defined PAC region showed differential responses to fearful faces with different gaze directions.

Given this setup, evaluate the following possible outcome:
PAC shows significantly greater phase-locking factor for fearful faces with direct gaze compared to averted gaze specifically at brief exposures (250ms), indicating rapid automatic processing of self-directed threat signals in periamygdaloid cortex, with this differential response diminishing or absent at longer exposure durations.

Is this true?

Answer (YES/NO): NO